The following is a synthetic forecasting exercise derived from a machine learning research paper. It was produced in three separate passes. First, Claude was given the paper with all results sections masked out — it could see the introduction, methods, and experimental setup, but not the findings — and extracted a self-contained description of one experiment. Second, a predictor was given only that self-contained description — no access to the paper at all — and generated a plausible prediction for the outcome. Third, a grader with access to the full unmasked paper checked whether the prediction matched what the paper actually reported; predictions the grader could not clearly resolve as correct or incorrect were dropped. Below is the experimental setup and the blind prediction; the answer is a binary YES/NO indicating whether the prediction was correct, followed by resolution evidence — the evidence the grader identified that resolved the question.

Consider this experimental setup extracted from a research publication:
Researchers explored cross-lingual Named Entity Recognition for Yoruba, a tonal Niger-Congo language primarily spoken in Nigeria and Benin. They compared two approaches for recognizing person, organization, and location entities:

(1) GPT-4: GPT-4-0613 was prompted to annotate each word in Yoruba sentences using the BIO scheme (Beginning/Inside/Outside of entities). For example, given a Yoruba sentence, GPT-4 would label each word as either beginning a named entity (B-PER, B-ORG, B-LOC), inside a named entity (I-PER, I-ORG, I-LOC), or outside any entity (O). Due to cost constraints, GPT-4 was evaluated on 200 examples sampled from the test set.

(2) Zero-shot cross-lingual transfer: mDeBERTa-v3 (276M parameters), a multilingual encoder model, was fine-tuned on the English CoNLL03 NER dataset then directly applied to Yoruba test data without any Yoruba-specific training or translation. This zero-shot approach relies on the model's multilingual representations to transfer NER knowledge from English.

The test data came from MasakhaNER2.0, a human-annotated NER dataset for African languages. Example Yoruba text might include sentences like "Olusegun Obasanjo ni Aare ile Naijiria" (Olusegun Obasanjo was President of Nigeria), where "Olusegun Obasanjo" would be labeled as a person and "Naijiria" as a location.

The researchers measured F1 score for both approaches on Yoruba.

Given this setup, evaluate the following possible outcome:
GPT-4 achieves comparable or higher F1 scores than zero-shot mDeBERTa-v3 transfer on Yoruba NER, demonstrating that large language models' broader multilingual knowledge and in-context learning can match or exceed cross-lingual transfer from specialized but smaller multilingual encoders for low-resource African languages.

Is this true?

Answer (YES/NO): YES